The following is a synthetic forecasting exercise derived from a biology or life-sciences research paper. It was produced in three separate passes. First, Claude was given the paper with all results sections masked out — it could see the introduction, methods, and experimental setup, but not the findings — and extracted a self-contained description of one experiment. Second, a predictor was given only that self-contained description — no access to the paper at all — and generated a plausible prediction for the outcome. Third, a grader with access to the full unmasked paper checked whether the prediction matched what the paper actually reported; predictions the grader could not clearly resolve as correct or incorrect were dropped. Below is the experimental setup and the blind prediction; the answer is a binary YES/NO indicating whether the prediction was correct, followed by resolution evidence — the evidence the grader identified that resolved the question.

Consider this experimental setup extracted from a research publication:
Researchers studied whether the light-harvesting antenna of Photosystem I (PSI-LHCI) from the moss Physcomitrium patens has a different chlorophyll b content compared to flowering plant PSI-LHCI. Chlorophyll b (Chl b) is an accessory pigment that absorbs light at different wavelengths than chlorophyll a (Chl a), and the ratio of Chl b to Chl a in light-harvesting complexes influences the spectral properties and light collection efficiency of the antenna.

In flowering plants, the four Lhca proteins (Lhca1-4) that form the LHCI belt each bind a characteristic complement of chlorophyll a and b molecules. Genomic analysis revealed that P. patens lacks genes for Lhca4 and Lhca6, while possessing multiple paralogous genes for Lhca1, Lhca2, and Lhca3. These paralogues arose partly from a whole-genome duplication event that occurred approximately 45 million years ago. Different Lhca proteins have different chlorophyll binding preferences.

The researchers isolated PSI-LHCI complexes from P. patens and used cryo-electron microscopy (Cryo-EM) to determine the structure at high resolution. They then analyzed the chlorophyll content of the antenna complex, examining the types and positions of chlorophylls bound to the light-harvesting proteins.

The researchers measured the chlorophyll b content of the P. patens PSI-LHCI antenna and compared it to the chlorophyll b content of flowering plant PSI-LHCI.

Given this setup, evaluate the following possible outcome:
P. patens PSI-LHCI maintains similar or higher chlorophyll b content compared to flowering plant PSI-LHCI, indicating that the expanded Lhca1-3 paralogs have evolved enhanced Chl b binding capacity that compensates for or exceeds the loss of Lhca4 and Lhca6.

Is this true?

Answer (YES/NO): NO